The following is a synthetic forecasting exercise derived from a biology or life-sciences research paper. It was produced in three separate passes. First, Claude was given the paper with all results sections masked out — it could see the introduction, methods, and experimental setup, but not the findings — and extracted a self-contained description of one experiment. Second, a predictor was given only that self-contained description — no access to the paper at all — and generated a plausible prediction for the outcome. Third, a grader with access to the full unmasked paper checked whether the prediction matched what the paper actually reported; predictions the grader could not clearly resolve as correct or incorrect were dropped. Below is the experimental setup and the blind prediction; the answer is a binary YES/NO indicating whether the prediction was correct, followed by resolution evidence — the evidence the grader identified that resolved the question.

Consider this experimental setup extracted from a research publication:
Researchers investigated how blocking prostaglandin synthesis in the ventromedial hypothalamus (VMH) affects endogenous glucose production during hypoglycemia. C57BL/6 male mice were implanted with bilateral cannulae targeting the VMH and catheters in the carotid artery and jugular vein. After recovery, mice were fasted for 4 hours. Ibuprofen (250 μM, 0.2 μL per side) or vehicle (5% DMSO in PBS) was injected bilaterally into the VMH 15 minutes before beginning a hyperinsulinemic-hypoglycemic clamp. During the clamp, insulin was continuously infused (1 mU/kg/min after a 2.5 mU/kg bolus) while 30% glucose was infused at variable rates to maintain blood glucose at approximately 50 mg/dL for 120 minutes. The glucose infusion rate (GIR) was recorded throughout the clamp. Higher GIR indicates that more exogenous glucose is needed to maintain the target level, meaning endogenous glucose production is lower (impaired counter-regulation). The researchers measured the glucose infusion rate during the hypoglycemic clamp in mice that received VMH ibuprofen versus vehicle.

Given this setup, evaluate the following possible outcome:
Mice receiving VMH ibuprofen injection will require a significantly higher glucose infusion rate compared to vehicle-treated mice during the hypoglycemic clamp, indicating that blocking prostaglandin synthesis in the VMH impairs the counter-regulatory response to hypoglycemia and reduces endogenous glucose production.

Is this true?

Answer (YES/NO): YES